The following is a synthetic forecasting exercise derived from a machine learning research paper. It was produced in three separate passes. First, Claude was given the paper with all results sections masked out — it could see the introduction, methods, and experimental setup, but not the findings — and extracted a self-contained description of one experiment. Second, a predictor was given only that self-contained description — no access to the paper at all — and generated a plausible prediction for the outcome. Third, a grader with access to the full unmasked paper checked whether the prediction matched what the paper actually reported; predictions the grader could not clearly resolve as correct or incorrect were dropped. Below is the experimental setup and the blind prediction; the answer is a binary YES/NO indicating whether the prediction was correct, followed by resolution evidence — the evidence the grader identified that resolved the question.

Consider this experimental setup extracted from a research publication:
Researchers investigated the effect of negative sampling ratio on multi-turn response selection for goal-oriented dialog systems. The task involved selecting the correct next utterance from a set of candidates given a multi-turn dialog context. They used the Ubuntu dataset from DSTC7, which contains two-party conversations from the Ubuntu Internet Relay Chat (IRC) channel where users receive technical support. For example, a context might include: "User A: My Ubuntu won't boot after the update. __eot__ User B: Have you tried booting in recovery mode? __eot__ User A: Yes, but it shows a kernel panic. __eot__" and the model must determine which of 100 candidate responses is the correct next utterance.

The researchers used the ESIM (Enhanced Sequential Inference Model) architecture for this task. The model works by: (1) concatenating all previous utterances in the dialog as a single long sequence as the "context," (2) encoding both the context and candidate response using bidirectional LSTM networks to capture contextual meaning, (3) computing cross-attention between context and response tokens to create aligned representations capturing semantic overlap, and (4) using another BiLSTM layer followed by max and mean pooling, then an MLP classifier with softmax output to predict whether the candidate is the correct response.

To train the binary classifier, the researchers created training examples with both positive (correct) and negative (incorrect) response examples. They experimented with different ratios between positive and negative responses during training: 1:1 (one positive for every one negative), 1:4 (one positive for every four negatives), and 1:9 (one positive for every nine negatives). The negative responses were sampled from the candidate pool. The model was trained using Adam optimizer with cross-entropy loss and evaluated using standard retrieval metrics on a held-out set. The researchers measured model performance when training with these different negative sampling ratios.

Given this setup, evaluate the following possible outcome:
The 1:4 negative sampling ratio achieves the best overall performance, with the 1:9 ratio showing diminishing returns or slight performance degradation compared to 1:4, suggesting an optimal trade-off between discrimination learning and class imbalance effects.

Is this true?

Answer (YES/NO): NO